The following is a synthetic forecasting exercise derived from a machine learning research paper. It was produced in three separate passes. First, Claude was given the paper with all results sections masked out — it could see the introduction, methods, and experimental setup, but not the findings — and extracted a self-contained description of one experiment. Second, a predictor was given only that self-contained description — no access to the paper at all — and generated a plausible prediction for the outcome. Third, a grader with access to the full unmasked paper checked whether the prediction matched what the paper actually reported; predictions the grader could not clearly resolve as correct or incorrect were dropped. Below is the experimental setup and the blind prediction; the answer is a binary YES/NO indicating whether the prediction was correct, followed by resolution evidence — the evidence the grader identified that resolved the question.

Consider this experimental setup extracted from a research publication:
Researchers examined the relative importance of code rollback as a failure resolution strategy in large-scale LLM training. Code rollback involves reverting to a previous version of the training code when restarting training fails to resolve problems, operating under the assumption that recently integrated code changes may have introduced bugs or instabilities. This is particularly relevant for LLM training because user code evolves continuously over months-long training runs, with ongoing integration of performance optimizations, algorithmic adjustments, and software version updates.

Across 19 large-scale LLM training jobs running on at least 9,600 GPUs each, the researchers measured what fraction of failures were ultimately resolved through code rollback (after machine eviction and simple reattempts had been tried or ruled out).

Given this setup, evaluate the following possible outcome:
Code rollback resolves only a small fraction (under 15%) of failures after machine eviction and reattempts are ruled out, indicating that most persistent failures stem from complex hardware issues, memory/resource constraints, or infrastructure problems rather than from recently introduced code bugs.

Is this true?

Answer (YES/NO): YES